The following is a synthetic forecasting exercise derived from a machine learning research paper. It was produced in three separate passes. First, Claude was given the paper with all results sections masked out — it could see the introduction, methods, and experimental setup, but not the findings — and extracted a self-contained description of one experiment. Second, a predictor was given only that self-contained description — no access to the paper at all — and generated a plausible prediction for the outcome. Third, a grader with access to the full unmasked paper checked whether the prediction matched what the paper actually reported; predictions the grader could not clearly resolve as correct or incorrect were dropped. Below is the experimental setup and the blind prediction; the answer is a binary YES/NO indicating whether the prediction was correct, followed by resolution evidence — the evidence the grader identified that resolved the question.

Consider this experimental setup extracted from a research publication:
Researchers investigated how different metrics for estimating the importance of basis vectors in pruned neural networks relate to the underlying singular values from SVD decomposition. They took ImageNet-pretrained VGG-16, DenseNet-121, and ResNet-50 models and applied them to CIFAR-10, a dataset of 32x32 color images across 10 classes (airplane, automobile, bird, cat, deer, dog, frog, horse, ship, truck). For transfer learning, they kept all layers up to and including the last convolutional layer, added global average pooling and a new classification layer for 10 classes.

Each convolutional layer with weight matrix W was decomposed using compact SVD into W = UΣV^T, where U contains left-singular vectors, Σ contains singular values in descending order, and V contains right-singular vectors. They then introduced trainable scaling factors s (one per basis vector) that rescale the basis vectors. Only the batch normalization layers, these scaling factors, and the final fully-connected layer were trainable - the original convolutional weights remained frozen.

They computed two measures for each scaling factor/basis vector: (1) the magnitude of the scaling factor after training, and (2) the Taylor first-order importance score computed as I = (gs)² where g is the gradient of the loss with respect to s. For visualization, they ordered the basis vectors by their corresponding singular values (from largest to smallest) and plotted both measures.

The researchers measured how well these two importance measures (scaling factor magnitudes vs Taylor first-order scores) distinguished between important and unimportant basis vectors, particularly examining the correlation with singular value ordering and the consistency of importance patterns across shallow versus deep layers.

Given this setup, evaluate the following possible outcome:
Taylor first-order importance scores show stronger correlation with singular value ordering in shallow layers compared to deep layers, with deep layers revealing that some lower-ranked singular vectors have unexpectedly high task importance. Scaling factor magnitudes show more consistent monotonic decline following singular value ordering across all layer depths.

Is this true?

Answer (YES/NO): NO